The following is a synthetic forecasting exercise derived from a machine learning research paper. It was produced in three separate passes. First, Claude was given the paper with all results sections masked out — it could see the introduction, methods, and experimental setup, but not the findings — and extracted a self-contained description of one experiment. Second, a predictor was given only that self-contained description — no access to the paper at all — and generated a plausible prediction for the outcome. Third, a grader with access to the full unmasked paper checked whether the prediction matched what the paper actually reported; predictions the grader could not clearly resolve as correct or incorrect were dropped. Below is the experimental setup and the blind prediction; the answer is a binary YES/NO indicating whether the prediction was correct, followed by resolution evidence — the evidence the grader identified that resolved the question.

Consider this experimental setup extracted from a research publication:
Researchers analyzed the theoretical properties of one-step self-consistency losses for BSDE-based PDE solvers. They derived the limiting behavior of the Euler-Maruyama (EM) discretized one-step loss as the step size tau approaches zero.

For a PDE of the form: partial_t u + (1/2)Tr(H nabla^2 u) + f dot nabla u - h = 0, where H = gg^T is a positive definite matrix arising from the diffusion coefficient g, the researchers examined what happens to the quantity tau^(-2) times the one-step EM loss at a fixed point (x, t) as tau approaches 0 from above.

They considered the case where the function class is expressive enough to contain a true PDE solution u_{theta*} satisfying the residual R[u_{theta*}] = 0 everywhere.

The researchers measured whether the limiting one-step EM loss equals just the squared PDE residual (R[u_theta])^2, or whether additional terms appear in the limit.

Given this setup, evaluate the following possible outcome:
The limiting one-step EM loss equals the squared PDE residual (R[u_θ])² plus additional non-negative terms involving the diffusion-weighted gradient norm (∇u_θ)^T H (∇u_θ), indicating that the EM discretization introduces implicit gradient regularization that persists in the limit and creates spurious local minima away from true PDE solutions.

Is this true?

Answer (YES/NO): NO